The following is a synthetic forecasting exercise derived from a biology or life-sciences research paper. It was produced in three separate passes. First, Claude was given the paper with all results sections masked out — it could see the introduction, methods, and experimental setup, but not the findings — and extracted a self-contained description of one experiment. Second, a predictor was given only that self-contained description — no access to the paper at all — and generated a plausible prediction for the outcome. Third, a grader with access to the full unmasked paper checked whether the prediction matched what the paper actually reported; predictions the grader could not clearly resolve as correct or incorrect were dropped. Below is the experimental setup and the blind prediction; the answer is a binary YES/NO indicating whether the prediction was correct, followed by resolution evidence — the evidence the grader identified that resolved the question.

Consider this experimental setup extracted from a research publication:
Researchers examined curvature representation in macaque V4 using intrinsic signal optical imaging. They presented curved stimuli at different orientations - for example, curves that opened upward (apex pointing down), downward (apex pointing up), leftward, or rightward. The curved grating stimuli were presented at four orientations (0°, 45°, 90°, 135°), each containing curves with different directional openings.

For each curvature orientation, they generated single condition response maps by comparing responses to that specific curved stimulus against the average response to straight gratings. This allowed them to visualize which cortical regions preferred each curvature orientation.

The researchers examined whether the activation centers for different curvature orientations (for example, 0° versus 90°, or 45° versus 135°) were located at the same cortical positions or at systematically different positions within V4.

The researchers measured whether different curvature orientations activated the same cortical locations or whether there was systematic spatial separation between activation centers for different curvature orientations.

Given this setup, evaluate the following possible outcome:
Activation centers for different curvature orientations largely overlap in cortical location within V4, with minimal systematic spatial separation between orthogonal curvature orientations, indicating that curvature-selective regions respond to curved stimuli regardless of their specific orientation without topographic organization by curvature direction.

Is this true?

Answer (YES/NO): NO